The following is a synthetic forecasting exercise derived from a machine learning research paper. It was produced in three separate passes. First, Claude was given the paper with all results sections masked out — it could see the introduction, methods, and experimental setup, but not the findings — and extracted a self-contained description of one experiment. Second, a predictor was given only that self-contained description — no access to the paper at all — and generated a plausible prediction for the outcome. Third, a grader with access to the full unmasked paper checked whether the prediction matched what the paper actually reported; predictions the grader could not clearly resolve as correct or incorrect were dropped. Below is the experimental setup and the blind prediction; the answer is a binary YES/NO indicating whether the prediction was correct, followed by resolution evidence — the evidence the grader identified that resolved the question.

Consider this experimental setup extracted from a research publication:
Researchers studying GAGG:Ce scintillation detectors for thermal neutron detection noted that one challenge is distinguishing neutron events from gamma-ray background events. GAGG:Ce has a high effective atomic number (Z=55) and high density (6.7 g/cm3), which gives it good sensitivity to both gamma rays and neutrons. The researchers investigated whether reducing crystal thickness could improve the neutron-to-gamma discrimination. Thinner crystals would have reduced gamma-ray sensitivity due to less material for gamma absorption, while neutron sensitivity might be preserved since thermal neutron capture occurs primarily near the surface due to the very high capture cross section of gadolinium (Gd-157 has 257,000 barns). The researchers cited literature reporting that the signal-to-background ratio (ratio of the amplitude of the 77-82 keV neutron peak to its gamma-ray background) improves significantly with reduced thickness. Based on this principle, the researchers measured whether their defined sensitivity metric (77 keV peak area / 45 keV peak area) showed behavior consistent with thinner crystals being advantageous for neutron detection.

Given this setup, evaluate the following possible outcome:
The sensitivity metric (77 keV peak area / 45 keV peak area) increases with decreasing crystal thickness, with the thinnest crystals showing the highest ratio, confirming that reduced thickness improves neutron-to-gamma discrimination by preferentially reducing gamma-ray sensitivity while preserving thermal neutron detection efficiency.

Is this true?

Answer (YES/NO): NO